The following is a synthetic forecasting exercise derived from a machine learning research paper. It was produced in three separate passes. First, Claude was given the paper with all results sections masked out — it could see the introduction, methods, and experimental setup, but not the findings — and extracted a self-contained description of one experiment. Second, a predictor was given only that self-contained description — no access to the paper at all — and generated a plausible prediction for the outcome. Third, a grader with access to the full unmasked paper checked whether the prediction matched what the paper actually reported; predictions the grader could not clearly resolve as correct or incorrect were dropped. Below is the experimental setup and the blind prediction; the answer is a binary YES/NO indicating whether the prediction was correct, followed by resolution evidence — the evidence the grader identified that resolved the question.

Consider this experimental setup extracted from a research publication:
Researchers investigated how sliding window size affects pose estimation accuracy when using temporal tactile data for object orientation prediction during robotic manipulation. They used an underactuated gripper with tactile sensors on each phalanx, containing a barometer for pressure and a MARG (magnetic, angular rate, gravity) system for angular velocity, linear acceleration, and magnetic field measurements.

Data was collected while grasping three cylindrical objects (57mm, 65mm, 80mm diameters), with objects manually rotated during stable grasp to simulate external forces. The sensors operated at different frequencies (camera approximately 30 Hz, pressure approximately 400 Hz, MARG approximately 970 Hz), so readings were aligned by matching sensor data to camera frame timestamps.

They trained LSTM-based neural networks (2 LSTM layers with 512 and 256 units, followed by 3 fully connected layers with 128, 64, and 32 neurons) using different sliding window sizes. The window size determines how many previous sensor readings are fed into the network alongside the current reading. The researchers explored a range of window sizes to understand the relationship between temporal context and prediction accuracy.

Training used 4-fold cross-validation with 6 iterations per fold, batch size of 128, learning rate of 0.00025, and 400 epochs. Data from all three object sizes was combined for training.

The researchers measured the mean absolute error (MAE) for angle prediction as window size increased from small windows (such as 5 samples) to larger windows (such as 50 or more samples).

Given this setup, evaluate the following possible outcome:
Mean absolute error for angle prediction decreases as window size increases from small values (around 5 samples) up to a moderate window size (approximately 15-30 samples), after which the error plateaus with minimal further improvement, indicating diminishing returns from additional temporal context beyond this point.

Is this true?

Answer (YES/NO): NO